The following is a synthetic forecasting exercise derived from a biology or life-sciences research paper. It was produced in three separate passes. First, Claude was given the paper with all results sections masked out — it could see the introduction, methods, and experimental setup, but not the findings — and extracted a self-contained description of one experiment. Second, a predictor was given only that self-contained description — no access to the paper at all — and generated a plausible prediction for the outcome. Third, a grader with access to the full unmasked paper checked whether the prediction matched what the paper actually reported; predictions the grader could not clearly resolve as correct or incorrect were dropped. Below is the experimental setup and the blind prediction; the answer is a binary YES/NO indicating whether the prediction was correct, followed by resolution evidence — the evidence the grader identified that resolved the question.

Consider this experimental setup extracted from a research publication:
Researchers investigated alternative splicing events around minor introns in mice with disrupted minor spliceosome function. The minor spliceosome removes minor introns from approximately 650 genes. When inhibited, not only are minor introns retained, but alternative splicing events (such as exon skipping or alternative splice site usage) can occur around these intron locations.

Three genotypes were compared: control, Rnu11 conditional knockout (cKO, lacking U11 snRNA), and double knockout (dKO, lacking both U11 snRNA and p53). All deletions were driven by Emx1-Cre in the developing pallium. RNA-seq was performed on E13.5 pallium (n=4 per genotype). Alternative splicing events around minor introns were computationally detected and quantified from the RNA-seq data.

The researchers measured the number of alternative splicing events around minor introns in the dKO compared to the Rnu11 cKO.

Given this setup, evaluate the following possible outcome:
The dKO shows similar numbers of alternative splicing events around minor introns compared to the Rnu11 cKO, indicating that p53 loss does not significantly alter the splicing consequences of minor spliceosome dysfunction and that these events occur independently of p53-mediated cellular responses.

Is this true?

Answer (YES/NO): NO